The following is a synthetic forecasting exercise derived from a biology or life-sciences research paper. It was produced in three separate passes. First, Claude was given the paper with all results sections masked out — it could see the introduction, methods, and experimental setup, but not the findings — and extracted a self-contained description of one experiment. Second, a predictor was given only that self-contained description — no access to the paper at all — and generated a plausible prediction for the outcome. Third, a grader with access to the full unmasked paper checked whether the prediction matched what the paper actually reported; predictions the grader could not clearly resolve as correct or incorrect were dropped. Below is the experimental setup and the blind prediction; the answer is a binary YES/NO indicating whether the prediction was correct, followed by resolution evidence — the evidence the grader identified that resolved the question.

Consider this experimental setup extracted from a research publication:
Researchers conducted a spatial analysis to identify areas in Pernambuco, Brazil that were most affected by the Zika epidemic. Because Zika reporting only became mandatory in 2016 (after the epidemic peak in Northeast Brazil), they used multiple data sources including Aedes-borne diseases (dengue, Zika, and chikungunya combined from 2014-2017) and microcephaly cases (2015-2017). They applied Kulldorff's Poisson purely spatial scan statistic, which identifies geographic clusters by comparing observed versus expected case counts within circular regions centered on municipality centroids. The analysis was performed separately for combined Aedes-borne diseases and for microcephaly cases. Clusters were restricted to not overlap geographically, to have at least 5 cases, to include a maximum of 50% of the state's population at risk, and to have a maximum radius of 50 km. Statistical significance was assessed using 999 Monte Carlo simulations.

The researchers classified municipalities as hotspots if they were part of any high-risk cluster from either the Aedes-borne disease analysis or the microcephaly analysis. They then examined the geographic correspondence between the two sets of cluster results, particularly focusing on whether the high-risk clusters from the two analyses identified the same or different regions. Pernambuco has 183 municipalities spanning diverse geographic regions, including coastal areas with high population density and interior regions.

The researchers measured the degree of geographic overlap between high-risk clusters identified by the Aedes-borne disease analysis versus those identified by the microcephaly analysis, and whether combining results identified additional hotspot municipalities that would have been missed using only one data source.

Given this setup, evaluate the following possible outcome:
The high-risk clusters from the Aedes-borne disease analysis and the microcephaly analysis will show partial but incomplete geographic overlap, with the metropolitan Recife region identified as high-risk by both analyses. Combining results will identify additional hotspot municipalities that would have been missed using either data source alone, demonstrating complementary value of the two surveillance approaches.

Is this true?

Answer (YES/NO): YES